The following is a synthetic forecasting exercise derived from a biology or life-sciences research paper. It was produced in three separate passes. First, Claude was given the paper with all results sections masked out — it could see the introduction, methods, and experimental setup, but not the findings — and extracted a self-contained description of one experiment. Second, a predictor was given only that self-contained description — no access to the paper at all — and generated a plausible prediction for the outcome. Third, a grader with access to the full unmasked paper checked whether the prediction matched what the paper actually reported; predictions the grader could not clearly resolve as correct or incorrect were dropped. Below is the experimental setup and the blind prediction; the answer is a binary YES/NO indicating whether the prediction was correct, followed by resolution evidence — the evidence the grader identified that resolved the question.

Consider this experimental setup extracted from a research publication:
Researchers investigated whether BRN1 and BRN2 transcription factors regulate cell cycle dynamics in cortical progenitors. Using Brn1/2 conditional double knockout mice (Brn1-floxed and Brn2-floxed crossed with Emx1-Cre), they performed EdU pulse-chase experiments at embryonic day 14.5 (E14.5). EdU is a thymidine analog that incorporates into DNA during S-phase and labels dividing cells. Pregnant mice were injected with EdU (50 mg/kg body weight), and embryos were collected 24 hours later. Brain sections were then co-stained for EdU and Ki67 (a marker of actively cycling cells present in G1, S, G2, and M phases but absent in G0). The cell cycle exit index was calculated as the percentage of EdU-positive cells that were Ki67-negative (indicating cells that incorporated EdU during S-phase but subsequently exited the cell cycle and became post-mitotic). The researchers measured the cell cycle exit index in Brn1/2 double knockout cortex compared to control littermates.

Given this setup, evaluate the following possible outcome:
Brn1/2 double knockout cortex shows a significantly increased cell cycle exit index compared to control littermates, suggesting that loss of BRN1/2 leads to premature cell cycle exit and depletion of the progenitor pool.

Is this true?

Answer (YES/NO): YES